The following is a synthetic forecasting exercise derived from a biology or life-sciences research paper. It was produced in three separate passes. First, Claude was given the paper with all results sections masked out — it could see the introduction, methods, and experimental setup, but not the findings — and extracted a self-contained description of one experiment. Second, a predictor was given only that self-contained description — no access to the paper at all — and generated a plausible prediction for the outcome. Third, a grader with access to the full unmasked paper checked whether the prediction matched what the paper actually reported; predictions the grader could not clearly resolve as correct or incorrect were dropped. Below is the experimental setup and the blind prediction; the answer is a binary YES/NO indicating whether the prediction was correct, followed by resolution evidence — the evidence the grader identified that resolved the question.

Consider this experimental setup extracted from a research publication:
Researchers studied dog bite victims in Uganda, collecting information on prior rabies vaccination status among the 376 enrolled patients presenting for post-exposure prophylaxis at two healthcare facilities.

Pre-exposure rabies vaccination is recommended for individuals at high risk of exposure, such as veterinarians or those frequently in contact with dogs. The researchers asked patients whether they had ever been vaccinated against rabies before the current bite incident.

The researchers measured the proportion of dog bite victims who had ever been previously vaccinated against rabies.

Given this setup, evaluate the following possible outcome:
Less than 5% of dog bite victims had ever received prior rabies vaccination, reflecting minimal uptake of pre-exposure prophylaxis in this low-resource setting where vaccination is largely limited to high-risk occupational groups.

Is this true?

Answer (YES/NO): NO